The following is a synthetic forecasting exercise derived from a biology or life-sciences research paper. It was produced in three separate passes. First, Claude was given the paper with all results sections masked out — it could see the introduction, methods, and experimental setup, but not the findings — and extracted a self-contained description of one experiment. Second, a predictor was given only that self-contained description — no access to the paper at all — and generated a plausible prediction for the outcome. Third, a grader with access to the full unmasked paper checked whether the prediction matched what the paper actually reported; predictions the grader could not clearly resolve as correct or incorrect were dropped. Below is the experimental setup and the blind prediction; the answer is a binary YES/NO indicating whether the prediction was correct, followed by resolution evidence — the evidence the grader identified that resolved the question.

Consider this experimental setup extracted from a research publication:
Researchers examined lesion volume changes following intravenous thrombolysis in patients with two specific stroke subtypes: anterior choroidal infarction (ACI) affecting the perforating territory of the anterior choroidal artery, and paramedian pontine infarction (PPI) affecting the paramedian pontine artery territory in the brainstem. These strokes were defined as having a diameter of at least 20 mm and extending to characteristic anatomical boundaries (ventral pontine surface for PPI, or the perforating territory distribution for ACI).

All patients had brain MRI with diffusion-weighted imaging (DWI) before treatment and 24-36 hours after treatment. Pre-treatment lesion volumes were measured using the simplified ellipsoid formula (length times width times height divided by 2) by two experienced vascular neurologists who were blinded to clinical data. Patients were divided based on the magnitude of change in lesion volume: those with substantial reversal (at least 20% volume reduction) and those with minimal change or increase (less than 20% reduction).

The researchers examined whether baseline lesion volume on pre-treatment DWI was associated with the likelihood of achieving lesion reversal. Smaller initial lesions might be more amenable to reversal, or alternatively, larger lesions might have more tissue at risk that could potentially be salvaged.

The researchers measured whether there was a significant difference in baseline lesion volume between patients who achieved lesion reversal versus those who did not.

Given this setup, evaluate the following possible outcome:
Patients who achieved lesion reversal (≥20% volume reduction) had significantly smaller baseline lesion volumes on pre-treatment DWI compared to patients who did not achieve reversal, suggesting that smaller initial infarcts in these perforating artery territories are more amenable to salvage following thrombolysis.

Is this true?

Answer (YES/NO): NO